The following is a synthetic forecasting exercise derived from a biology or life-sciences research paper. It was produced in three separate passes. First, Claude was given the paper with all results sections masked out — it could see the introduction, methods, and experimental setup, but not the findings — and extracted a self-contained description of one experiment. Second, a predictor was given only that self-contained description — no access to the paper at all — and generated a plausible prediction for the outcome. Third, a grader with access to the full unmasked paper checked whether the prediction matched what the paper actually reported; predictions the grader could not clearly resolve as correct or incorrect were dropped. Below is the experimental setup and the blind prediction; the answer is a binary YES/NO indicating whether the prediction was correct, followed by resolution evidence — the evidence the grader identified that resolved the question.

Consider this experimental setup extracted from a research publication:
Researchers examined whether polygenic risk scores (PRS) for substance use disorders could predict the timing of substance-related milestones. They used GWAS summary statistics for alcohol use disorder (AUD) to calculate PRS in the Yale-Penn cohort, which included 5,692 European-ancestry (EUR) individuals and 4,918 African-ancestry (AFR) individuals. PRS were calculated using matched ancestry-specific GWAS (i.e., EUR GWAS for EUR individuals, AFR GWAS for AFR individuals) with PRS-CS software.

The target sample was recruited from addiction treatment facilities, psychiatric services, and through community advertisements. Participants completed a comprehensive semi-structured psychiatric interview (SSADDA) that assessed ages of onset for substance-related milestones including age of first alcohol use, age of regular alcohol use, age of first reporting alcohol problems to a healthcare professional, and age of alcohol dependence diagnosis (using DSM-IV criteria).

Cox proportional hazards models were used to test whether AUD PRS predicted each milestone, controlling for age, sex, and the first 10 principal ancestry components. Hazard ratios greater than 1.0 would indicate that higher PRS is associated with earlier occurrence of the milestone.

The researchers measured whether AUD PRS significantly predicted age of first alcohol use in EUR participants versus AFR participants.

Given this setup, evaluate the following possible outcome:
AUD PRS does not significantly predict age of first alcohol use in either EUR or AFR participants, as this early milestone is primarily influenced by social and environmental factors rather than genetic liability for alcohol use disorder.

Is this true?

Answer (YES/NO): NO